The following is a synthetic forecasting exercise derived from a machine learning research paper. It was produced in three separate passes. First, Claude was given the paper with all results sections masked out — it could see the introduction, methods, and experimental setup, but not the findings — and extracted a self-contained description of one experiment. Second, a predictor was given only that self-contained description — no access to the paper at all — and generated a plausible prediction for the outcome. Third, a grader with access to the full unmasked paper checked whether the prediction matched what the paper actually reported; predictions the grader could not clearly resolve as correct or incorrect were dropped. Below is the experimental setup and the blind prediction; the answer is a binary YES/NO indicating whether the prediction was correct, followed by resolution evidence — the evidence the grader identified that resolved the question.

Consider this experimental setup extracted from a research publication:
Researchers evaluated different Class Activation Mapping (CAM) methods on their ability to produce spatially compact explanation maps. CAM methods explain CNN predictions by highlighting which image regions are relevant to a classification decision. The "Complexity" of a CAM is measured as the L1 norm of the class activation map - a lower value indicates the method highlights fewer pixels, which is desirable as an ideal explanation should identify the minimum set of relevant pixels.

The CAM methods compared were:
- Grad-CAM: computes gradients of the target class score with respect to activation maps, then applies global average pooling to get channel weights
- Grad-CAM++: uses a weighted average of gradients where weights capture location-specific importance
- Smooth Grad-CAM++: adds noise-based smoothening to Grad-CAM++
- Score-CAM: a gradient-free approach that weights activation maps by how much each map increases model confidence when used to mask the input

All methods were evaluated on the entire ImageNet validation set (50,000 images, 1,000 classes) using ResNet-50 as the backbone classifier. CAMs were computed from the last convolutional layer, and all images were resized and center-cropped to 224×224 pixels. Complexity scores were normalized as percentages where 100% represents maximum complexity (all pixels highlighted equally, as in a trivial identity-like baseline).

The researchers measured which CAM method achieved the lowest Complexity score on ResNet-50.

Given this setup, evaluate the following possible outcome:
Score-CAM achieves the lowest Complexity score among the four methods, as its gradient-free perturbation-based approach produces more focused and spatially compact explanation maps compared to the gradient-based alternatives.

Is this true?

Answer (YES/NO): NO